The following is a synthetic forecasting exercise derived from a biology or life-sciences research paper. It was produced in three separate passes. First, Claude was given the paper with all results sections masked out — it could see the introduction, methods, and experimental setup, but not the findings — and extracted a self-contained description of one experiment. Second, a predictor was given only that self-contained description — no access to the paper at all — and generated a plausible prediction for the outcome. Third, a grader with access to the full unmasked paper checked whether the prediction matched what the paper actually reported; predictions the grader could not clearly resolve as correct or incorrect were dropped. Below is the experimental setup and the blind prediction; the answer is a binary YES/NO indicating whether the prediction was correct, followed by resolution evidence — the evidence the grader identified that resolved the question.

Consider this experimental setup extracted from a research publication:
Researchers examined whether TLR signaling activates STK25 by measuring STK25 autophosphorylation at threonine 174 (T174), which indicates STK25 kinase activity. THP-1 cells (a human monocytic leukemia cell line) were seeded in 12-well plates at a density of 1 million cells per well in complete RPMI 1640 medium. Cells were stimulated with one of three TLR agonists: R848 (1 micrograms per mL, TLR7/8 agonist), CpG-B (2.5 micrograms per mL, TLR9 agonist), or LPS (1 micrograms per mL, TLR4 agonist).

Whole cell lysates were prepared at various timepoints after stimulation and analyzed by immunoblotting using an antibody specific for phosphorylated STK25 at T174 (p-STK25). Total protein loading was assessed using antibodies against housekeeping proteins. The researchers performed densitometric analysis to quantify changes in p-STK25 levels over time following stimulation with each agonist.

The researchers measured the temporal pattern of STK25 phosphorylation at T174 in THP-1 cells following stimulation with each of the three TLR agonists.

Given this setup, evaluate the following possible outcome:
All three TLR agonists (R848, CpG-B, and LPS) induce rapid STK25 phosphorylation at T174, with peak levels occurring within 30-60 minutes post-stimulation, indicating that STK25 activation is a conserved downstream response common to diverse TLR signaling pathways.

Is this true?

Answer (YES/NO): NO